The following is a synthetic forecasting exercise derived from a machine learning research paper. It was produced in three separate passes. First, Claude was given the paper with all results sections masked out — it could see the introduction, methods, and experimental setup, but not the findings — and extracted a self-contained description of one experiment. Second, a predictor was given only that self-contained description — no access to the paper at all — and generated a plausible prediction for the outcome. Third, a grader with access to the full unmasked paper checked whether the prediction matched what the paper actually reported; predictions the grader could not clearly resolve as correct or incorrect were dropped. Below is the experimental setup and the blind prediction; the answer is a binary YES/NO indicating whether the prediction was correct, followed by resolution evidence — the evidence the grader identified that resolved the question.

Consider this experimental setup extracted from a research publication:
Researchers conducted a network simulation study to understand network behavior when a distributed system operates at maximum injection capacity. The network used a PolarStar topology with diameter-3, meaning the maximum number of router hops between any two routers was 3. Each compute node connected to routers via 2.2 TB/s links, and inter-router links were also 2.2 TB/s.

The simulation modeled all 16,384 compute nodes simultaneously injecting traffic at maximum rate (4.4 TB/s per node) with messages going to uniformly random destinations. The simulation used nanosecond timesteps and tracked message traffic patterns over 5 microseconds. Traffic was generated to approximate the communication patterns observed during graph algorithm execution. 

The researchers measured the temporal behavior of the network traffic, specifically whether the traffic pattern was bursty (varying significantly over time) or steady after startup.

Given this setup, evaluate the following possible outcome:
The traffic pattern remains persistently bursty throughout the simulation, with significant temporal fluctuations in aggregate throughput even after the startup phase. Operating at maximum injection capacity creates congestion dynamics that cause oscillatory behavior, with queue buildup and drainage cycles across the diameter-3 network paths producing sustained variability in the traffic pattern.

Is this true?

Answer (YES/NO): NO